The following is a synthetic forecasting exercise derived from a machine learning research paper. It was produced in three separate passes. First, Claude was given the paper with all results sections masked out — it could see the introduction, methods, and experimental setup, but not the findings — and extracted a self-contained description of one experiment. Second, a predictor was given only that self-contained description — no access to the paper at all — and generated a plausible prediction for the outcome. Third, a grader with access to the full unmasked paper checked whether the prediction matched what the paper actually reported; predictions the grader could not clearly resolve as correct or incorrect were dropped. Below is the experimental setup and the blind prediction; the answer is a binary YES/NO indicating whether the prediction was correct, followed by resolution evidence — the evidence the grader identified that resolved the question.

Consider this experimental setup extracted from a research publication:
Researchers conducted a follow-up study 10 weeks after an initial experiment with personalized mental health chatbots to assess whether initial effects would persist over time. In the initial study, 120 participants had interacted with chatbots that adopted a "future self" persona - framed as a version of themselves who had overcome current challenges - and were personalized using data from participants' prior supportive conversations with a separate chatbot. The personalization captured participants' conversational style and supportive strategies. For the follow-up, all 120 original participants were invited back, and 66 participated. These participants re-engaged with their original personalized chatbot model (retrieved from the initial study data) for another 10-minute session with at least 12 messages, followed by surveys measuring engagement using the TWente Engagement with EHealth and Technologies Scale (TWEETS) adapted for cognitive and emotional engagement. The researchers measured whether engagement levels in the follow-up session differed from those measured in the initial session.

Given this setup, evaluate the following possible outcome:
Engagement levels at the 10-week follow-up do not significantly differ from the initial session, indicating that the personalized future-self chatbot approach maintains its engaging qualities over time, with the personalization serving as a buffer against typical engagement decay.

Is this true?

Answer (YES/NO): YES